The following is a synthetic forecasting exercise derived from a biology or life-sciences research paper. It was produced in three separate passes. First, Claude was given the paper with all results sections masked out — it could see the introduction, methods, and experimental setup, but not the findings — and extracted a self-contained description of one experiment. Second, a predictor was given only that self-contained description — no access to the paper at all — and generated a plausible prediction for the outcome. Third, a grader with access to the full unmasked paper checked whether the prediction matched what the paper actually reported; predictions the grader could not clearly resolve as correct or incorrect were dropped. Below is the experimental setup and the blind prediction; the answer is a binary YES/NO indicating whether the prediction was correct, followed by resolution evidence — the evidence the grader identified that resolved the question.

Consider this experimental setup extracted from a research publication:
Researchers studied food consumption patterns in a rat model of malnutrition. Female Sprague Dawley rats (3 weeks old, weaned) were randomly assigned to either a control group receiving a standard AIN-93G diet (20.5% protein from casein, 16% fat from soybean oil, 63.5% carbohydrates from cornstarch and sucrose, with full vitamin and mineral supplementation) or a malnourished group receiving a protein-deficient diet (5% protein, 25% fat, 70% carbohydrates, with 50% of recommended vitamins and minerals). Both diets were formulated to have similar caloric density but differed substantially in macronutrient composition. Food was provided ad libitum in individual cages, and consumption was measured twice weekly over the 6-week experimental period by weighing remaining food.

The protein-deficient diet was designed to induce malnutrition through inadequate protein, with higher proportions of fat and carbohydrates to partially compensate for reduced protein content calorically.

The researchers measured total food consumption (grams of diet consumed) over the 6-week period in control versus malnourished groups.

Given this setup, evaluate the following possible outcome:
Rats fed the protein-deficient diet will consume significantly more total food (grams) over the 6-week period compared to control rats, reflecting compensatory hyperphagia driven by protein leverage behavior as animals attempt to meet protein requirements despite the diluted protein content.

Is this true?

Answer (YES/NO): NO